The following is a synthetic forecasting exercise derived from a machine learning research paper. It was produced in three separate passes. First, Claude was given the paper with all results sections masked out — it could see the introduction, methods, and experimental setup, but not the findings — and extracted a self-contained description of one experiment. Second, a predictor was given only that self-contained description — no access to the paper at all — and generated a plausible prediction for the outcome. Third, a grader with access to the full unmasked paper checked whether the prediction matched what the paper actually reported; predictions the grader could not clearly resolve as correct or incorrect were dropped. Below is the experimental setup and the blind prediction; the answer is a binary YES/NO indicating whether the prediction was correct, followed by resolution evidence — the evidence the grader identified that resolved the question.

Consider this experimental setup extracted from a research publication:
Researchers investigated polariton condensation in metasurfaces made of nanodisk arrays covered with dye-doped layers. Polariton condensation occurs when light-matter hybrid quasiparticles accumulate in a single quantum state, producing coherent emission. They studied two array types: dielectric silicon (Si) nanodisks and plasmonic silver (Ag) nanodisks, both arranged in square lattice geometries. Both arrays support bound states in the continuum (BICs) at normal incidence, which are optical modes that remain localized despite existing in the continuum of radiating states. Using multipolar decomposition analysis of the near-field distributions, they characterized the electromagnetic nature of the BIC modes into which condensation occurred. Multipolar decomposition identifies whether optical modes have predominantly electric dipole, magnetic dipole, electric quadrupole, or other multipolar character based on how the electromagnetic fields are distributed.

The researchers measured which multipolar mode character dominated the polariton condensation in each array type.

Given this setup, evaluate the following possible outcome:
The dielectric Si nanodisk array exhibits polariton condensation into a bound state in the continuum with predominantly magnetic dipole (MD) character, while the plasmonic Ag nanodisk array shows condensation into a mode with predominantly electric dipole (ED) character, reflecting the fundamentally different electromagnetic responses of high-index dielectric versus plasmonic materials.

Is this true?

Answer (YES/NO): NO